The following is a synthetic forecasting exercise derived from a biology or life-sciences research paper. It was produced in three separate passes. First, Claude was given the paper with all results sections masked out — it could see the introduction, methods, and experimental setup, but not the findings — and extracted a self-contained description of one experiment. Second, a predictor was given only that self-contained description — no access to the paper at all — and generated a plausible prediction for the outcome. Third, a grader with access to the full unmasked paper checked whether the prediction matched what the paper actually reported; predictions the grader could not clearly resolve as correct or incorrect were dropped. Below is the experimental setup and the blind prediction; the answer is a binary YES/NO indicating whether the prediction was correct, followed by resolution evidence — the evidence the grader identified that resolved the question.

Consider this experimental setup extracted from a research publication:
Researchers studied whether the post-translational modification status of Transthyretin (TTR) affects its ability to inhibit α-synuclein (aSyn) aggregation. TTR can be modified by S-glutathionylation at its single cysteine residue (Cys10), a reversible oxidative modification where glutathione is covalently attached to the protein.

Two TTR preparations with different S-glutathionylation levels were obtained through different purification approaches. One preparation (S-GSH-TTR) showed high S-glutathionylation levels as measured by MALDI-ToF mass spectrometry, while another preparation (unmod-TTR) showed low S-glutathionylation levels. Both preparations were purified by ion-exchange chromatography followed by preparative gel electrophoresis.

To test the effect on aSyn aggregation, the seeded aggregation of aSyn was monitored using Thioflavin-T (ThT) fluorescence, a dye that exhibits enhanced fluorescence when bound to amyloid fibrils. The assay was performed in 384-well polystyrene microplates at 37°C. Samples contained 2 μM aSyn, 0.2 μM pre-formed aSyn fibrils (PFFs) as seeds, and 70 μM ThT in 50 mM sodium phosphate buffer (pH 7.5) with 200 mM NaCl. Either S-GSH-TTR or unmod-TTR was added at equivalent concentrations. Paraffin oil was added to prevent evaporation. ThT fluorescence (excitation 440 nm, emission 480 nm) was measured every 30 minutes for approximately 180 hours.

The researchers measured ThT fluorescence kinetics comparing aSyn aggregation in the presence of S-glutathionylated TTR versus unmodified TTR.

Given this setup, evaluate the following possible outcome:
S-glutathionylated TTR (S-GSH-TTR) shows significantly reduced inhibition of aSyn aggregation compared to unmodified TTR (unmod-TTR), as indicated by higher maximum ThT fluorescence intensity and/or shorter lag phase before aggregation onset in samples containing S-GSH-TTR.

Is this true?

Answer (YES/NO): YES